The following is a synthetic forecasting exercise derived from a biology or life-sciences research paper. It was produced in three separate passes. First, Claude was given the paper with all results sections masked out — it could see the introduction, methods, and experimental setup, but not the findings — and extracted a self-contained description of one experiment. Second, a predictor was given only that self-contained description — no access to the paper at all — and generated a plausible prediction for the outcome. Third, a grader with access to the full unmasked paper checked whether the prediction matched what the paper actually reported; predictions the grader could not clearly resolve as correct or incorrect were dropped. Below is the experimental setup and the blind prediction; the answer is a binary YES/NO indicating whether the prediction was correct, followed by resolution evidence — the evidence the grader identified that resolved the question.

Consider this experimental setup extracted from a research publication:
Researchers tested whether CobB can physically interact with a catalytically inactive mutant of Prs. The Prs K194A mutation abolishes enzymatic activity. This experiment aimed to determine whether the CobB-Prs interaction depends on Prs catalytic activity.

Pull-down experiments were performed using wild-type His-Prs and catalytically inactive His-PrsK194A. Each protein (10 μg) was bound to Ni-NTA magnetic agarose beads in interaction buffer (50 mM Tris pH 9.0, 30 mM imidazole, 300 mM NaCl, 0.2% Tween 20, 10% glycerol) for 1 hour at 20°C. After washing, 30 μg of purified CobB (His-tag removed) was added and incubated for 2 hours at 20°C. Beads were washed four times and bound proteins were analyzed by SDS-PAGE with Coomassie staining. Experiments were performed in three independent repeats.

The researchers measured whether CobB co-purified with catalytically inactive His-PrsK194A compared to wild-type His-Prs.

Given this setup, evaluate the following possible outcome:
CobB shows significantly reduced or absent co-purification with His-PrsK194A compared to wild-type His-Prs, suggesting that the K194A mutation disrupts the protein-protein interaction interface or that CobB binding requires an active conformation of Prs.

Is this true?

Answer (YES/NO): NO